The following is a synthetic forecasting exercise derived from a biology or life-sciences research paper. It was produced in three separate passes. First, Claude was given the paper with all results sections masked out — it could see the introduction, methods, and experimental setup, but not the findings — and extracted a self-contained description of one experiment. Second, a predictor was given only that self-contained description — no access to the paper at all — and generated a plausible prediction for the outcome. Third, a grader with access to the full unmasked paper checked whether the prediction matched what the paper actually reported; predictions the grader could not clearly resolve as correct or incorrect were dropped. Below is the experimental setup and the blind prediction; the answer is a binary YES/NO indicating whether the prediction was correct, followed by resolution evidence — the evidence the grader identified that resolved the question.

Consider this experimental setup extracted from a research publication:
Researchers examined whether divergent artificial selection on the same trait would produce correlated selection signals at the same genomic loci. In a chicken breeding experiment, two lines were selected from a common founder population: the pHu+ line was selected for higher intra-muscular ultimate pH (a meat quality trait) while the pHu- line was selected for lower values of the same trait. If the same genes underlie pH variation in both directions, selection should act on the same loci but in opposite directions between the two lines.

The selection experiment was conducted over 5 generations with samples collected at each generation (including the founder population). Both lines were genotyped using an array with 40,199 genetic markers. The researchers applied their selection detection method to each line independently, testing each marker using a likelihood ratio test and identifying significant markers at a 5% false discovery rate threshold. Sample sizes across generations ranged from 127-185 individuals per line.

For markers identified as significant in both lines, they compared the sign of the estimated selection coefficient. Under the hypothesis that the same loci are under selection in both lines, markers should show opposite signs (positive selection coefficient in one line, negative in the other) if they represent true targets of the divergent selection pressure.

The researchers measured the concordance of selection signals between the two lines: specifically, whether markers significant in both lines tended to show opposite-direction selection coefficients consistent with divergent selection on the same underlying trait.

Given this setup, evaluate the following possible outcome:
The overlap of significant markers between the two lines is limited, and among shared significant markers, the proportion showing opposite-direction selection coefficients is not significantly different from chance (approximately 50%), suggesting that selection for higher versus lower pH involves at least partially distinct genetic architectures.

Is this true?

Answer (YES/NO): NO